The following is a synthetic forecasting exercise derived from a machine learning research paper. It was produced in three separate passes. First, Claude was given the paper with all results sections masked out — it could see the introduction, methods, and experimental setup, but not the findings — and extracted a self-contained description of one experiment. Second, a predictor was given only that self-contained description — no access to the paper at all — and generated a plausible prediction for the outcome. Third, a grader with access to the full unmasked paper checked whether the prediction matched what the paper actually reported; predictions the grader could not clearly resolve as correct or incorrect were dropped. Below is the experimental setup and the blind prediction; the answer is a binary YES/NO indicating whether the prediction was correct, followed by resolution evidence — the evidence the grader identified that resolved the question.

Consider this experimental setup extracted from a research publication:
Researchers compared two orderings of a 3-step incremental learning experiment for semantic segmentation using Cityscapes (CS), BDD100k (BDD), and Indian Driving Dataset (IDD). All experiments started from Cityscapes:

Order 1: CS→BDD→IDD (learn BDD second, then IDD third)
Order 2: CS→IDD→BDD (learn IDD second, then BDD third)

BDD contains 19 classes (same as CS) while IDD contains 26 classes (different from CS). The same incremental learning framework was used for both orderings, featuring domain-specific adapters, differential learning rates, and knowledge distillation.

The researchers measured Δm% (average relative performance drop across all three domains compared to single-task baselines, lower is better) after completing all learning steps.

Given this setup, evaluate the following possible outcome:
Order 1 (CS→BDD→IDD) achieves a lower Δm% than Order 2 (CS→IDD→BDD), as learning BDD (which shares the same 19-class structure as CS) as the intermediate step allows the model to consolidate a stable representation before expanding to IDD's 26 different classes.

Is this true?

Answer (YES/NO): NO